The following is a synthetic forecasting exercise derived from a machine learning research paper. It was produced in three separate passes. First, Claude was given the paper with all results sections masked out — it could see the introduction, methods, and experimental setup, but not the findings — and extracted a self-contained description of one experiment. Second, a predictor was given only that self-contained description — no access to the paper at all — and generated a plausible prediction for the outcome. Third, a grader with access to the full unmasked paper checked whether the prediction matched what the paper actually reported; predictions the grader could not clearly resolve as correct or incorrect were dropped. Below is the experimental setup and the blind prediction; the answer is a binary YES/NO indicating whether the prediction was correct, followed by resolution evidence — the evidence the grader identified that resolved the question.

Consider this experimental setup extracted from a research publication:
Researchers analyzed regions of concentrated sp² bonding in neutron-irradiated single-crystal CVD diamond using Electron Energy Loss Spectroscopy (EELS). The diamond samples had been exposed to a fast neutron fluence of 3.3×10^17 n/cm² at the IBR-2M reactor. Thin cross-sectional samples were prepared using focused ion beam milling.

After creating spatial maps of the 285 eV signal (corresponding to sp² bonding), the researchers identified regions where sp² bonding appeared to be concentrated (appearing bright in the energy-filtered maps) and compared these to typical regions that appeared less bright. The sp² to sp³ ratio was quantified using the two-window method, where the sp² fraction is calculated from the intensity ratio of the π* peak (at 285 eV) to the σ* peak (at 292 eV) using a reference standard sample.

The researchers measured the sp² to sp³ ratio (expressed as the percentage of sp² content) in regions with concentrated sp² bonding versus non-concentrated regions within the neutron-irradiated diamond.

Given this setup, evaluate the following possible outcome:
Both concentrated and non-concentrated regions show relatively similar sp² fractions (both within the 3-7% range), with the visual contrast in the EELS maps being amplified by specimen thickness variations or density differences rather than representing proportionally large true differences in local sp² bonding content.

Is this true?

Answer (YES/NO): NO